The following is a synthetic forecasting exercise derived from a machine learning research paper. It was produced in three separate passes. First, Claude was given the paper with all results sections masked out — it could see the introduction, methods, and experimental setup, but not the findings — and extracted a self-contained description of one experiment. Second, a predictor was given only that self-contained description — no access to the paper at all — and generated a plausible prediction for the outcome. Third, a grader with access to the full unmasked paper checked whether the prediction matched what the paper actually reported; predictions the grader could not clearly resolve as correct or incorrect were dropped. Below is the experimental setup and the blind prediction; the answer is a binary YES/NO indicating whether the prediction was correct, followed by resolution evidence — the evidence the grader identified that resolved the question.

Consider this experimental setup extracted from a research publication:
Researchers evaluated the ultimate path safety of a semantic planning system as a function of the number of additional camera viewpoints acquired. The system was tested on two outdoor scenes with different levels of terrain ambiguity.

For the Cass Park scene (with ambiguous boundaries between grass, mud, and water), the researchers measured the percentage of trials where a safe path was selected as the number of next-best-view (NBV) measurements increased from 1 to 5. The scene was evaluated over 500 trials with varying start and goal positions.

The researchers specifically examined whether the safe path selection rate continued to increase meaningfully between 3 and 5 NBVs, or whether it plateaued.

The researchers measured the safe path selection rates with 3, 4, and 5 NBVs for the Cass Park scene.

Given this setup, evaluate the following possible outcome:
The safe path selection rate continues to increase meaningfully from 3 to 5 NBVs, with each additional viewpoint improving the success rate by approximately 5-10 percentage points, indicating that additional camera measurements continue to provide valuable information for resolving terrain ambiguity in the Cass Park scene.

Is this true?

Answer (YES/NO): NO